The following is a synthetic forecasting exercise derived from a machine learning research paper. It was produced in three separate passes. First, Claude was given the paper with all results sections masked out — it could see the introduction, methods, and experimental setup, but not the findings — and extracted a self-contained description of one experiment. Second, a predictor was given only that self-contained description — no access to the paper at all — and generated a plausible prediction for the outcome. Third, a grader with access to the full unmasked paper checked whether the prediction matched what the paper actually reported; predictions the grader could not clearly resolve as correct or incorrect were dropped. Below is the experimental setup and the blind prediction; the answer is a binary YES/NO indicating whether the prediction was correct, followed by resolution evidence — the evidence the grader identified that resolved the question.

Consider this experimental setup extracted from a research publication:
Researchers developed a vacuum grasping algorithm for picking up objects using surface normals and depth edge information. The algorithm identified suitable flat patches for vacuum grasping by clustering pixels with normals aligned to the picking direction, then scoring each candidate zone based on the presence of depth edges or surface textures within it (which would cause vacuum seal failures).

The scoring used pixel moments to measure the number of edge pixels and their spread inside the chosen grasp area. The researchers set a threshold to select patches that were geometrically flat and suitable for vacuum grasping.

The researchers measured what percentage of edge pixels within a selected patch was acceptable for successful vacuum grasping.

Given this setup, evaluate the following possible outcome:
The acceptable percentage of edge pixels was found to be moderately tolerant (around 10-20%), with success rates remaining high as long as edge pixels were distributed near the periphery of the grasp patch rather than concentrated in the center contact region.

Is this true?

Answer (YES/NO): NO